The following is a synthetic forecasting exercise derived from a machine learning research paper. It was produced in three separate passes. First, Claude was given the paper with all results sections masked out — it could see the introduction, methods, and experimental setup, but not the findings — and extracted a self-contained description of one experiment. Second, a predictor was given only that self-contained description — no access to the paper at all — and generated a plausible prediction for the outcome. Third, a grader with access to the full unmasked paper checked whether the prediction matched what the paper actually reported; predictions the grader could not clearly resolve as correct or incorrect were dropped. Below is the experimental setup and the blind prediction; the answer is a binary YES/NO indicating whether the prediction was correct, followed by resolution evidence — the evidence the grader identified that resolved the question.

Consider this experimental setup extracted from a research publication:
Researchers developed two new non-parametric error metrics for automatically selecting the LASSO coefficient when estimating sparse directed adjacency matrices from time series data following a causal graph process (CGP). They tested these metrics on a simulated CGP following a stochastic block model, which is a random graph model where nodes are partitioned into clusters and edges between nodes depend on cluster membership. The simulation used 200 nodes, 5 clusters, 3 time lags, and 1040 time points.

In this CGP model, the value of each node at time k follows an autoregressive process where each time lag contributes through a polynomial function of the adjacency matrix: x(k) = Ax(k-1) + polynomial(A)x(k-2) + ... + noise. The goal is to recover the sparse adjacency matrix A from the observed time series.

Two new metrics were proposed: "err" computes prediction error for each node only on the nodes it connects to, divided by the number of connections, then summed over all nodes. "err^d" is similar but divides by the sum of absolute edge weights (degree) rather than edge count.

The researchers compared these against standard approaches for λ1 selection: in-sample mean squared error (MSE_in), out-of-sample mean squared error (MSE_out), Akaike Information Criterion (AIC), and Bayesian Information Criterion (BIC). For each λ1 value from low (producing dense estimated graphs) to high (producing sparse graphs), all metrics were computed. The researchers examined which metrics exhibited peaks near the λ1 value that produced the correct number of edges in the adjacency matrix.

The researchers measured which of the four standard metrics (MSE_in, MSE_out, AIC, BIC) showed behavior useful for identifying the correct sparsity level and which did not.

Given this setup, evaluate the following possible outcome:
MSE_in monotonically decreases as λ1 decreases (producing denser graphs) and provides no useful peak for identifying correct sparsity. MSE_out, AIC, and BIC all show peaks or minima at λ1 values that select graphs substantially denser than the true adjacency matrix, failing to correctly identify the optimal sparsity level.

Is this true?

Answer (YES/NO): NO